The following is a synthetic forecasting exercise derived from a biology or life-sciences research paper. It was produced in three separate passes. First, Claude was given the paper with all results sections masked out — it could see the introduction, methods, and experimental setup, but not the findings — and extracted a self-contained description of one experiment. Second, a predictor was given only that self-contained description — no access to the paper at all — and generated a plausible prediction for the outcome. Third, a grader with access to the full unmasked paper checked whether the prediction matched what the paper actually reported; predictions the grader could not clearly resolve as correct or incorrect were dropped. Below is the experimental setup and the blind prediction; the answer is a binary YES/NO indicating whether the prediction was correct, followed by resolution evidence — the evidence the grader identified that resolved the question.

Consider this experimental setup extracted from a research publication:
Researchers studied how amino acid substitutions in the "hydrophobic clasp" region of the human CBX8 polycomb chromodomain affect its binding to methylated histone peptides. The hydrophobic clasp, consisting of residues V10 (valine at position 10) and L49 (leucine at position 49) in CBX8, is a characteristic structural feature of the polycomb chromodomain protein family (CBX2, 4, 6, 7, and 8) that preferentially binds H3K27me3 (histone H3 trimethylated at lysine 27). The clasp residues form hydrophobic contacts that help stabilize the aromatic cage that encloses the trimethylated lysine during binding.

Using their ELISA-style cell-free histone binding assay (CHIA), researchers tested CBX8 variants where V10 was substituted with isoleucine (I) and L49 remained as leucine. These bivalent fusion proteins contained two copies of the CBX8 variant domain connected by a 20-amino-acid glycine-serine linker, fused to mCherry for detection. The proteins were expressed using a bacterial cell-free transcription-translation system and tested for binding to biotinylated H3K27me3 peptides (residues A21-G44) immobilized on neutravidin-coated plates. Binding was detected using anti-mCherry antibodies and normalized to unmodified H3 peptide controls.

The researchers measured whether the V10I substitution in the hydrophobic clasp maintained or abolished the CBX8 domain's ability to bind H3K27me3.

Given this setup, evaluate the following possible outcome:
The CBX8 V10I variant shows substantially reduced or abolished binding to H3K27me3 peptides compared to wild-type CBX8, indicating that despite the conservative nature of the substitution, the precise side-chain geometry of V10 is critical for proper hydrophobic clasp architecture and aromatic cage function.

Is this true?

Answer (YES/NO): NO